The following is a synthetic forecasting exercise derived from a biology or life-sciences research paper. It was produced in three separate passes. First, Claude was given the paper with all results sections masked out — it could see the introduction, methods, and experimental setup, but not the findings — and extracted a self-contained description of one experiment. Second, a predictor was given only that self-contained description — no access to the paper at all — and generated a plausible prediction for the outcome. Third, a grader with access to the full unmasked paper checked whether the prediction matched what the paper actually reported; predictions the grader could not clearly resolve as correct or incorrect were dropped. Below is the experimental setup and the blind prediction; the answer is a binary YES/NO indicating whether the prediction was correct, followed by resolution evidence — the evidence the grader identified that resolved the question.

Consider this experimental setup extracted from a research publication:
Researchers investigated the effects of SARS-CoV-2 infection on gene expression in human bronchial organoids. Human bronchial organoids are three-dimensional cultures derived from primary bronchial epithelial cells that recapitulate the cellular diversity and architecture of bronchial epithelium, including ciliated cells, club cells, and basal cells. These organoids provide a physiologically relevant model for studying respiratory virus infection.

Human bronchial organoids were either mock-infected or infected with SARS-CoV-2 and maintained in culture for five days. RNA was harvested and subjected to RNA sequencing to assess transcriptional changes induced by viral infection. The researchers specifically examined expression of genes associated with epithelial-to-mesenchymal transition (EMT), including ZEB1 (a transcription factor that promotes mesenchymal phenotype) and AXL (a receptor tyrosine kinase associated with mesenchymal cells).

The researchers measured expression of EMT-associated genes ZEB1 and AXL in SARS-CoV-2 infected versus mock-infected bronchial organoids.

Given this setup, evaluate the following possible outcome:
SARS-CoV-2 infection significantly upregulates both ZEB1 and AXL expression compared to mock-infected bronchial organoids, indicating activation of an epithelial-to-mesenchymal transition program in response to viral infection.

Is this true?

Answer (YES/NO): NO